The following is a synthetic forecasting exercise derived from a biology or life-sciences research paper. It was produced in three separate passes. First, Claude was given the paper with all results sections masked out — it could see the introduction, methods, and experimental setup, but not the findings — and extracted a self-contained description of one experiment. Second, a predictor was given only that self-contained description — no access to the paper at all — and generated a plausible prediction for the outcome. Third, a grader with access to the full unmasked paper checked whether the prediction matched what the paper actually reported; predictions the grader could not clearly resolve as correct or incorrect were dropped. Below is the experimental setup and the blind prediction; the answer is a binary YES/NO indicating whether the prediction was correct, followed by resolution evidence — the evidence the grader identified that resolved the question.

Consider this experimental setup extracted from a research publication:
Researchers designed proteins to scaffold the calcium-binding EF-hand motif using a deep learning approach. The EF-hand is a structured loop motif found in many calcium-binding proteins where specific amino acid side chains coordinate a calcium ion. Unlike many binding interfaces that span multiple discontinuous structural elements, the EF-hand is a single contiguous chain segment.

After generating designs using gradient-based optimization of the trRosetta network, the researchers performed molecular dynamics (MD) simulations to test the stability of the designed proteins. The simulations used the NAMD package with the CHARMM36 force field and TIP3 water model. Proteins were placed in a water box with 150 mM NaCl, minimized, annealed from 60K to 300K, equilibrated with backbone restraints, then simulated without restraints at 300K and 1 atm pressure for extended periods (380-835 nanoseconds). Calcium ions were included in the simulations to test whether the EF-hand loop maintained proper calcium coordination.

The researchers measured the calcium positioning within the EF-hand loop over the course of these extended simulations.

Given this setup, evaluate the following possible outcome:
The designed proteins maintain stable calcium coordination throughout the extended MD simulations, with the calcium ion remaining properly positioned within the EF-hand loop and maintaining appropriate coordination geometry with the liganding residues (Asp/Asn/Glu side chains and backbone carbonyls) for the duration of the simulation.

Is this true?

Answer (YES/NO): YES